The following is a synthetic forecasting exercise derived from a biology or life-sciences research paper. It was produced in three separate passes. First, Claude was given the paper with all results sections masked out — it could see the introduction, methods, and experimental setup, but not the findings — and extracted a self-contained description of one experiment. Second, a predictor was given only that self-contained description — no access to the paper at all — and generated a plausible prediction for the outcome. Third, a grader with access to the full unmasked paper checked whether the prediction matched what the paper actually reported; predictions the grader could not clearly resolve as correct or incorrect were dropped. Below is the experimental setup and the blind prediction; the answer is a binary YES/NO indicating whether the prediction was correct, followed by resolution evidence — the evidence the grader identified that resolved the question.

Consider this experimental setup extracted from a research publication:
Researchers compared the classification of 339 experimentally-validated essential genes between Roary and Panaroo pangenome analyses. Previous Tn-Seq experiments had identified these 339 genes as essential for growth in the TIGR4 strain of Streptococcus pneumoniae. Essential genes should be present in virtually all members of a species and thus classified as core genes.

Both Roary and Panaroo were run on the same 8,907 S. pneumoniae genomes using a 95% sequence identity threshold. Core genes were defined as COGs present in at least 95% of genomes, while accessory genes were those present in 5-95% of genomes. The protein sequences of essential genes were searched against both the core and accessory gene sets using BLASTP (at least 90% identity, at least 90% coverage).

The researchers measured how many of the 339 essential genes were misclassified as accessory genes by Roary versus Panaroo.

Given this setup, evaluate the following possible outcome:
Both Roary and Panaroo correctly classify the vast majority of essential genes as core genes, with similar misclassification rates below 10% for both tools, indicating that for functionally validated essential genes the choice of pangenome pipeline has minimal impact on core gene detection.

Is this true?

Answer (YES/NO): NO